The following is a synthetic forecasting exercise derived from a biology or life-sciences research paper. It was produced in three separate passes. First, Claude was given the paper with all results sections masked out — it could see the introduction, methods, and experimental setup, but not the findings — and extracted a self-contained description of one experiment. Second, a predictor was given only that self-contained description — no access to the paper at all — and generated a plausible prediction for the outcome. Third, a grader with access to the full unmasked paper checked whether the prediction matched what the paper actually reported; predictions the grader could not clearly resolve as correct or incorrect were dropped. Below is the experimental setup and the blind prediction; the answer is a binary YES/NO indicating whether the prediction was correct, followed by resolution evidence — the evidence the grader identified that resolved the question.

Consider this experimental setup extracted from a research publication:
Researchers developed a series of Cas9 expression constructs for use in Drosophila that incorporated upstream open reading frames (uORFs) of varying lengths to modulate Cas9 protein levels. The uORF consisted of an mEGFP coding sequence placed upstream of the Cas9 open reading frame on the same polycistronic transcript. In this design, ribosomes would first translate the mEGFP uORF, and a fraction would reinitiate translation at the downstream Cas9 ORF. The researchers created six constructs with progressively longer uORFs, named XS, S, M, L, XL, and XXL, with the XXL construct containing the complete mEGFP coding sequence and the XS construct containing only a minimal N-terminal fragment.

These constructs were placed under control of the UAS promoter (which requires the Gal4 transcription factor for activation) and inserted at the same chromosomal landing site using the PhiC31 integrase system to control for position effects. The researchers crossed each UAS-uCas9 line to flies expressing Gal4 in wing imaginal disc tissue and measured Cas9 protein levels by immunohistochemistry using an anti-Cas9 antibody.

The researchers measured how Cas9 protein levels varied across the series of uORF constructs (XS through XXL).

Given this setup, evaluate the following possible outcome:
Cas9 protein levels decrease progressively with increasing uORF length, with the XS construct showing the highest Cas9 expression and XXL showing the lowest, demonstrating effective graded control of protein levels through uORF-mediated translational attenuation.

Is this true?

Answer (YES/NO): YES